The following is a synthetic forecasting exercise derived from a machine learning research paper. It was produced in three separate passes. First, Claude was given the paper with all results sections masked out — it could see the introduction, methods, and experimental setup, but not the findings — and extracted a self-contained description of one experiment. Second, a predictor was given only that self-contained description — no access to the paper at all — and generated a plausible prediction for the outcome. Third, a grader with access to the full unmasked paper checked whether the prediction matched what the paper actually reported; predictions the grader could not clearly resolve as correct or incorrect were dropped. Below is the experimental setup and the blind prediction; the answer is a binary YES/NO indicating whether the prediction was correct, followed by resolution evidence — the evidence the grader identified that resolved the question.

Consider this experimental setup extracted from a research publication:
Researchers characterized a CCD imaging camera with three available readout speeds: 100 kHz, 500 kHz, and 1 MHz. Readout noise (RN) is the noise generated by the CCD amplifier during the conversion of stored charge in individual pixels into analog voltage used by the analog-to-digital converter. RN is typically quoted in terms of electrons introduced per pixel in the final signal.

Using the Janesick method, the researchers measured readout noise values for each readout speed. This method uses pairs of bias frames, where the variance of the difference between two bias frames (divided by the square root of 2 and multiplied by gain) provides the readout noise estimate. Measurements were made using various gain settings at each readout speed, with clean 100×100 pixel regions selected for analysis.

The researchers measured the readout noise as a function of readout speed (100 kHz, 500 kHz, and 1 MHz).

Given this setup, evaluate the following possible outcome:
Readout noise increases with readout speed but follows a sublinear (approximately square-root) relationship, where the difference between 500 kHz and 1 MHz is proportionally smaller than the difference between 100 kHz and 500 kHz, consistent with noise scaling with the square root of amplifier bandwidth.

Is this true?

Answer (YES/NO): NO